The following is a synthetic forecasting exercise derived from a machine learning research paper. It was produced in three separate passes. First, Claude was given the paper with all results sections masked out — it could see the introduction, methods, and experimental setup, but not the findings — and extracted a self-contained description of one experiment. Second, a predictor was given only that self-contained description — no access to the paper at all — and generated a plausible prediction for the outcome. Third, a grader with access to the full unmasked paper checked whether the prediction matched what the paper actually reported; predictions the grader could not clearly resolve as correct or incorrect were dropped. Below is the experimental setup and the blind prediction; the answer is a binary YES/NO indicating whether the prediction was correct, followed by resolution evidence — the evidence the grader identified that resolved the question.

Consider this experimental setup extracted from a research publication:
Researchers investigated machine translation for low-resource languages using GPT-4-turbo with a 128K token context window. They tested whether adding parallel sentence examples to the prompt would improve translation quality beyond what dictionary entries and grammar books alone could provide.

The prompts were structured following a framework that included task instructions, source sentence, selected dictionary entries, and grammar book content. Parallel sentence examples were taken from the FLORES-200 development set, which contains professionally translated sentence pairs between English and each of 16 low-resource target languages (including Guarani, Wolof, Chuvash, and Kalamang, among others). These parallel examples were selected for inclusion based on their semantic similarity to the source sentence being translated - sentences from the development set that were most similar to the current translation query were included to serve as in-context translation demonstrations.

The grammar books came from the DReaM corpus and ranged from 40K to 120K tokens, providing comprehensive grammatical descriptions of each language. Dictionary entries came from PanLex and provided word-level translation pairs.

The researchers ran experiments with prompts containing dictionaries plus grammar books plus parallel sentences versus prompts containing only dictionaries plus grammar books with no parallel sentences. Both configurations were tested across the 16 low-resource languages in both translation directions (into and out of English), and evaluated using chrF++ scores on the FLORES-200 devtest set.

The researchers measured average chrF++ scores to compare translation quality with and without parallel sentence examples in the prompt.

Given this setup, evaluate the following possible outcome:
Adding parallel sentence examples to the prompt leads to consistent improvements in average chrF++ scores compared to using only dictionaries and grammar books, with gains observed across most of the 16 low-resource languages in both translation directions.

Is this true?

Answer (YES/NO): NO